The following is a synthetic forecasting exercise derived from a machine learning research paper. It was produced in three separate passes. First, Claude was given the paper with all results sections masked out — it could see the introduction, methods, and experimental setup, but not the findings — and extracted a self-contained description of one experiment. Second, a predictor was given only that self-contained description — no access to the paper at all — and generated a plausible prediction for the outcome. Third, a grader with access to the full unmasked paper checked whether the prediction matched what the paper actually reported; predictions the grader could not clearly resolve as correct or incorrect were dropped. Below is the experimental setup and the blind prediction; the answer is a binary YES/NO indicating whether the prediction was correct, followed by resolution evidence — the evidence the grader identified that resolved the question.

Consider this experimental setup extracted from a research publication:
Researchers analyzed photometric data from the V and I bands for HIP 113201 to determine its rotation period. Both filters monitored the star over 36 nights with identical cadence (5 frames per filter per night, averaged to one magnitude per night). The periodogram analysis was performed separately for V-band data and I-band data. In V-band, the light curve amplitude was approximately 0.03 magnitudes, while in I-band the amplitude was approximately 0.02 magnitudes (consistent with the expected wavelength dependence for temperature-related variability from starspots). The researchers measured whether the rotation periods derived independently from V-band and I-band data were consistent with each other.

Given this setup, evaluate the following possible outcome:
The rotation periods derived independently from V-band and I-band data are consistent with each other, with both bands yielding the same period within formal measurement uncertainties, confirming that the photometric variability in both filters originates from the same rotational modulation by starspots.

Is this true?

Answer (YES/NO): YES